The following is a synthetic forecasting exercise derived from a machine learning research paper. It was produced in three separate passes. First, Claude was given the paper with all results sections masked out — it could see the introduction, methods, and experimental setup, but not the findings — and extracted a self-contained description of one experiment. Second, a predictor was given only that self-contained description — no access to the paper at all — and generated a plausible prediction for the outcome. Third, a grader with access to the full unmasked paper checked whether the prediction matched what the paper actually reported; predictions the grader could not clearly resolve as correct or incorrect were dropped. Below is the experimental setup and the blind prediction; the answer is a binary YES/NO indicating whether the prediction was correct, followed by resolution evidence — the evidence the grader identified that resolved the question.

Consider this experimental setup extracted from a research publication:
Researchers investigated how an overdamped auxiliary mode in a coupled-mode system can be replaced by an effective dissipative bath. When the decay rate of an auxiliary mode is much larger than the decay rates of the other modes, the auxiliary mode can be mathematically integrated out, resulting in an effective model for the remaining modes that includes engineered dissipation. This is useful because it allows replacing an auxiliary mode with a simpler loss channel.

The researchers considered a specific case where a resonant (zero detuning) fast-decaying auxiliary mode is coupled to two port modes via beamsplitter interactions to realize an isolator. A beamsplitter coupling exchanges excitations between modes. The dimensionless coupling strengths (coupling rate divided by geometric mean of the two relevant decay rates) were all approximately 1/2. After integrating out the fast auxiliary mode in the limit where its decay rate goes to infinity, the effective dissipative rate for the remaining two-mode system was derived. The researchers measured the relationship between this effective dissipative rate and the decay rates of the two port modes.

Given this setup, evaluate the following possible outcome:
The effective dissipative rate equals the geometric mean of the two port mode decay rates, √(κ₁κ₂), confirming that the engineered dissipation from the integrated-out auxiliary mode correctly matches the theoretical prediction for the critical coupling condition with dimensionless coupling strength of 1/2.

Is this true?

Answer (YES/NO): NO